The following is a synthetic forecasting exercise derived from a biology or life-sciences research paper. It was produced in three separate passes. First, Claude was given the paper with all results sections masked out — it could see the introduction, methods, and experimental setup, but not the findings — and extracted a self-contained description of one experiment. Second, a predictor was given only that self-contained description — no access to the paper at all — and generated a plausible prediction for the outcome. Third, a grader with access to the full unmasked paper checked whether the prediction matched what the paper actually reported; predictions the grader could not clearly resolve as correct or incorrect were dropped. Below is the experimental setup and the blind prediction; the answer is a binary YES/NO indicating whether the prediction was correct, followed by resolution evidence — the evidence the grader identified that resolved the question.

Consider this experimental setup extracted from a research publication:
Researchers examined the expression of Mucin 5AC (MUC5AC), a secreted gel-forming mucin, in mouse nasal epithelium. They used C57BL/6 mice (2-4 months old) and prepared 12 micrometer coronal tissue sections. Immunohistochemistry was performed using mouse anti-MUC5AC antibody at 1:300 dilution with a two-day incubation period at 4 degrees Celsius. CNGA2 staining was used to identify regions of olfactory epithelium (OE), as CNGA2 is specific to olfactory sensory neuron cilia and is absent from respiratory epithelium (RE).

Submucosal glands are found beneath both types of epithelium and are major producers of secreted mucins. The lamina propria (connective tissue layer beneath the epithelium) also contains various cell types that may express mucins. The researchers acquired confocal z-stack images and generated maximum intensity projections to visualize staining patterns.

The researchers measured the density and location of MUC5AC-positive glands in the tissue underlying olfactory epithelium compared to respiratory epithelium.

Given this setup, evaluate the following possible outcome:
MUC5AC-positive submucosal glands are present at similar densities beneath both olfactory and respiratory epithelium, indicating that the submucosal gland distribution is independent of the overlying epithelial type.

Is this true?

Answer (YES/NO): NO